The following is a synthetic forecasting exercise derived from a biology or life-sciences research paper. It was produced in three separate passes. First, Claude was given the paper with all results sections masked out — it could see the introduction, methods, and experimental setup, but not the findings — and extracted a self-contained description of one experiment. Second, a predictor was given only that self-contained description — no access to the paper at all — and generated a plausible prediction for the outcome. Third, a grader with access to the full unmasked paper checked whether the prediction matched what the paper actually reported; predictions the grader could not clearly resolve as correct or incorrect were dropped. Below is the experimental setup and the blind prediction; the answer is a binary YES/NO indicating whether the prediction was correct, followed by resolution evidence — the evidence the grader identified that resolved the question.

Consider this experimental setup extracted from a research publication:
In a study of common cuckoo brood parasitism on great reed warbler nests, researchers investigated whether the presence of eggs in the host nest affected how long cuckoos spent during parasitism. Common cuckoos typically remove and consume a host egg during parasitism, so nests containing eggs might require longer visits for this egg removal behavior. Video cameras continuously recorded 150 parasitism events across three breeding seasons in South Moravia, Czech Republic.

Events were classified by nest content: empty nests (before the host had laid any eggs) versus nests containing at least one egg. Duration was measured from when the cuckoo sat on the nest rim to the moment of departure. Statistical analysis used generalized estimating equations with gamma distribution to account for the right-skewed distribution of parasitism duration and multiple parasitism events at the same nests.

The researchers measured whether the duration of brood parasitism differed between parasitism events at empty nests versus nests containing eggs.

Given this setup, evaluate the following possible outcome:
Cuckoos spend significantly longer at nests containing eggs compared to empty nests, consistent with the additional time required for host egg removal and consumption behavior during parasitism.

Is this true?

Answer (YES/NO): NO